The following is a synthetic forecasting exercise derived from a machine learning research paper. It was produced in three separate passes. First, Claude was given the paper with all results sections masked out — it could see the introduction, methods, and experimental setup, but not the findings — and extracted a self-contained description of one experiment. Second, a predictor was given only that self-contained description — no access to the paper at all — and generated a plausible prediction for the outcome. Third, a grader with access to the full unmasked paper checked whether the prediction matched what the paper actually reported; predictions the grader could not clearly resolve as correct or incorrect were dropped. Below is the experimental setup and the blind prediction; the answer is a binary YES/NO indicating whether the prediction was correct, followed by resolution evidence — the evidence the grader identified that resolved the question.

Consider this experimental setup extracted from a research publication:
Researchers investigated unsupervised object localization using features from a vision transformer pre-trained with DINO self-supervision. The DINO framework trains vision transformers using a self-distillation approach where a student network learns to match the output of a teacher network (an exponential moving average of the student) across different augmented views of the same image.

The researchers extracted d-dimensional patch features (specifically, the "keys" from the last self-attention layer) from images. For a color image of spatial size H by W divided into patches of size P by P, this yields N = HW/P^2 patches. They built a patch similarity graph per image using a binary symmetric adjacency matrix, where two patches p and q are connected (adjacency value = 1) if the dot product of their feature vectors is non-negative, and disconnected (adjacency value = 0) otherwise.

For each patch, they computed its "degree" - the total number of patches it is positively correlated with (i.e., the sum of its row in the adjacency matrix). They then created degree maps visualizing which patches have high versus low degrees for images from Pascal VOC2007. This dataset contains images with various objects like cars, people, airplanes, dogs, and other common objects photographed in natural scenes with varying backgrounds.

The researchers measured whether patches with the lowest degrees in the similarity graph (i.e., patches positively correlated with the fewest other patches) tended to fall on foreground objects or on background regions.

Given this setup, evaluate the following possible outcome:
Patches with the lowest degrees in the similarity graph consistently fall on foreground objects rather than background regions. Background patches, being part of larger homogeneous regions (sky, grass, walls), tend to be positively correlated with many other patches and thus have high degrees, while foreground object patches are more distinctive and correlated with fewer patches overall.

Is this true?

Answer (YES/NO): YES